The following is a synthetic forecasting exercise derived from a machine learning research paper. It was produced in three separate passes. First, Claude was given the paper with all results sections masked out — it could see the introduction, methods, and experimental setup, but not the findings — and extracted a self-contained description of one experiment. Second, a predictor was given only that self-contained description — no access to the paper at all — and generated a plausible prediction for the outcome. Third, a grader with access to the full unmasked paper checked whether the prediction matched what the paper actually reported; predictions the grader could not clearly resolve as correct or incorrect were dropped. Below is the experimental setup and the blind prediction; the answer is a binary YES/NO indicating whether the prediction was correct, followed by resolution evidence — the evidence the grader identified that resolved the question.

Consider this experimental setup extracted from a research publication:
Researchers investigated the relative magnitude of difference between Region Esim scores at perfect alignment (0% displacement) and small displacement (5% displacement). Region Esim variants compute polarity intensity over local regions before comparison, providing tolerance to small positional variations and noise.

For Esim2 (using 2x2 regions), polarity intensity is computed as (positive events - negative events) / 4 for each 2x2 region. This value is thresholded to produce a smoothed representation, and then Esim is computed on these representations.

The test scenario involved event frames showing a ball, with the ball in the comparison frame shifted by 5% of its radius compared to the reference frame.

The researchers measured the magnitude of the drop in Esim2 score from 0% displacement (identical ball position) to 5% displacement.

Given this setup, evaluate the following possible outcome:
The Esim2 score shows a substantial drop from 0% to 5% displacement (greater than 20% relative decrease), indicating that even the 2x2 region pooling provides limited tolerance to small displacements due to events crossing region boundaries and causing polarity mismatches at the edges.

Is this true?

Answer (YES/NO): YES